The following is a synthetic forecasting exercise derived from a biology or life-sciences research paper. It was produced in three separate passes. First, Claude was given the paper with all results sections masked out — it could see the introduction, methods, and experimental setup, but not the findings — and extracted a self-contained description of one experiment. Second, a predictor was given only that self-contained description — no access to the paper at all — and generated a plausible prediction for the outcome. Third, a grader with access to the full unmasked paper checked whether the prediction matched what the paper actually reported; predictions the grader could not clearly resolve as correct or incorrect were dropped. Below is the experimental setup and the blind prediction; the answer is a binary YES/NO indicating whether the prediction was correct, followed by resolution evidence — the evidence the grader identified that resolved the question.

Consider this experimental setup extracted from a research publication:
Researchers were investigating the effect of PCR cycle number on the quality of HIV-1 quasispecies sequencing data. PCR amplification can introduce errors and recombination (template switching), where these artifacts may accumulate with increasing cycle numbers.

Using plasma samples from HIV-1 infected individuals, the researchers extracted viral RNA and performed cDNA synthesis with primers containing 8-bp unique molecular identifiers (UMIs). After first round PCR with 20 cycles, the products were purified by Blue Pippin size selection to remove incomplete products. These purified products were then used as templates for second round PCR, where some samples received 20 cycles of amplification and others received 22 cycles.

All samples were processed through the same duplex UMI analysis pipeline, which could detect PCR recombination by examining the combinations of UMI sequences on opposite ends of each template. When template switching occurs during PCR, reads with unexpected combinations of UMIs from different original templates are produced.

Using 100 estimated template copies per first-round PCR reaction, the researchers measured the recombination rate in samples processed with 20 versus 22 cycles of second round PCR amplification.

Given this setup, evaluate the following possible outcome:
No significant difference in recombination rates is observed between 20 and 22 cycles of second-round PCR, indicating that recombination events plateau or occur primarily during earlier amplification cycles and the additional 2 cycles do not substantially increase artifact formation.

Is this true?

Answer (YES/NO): NO